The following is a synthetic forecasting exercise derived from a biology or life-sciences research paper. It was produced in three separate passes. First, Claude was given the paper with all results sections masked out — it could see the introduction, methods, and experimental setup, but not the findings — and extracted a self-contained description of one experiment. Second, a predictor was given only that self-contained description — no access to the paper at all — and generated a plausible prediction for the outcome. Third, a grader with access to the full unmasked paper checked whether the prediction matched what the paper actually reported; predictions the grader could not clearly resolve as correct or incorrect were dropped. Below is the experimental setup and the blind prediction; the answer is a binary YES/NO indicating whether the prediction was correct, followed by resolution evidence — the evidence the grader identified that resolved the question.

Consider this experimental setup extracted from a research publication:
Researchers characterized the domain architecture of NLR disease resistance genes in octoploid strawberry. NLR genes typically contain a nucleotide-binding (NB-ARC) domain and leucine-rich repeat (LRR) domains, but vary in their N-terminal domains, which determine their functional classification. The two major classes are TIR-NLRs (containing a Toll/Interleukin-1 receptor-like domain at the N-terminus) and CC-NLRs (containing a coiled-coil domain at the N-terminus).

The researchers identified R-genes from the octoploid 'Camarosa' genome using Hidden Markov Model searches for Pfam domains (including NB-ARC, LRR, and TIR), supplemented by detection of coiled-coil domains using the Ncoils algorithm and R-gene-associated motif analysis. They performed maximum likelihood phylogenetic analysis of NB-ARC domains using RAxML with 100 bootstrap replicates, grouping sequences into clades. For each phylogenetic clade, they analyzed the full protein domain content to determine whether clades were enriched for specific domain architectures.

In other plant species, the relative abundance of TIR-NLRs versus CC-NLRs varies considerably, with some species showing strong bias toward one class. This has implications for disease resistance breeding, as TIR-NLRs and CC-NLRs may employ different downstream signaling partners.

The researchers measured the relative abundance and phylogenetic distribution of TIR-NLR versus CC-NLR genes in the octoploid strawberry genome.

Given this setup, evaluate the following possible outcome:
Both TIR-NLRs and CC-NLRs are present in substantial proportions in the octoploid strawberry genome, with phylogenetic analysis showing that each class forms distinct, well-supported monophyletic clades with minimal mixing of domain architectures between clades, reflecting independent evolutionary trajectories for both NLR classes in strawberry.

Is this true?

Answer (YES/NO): NO